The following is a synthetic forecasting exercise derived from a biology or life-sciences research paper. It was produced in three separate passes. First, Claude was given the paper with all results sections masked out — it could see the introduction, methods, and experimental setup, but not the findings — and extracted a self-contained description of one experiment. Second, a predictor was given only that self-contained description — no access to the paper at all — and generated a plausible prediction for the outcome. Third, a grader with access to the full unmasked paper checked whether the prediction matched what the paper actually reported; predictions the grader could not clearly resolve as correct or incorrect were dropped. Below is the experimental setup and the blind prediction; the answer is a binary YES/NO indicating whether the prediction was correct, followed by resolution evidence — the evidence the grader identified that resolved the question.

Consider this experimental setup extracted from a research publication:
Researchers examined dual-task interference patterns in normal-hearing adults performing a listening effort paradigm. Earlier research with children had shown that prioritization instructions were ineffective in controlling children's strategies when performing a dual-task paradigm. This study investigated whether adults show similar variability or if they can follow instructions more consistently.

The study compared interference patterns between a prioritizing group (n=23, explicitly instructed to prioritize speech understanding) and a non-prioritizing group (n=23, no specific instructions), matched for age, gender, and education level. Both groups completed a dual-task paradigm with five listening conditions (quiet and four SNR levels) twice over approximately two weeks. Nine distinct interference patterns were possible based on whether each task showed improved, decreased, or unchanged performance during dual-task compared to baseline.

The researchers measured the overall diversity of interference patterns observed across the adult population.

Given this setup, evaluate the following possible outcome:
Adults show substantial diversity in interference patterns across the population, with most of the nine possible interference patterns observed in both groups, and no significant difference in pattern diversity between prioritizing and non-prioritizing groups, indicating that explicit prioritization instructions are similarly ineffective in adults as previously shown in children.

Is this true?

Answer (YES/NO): YES